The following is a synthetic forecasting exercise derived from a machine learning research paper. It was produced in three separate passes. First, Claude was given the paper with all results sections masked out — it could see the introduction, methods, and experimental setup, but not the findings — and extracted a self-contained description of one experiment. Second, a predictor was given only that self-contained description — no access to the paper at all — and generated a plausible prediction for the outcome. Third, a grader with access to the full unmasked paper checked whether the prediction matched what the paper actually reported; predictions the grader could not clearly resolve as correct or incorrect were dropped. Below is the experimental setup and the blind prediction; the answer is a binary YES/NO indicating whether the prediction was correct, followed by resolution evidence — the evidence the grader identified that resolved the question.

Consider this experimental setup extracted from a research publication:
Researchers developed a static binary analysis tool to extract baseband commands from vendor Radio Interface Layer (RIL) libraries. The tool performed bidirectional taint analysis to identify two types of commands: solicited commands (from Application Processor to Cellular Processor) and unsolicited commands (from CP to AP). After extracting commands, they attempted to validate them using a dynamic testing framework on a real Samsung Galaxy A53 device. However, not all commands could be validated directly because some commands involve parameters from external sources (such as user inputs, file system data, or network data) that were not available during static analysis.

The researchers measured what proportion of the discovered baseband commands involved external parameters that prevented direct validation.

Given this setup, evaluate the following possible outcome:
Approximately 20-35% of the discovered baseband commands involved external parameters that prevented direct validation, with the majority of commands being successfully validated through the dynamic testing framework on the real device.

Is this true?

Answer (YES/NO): NO